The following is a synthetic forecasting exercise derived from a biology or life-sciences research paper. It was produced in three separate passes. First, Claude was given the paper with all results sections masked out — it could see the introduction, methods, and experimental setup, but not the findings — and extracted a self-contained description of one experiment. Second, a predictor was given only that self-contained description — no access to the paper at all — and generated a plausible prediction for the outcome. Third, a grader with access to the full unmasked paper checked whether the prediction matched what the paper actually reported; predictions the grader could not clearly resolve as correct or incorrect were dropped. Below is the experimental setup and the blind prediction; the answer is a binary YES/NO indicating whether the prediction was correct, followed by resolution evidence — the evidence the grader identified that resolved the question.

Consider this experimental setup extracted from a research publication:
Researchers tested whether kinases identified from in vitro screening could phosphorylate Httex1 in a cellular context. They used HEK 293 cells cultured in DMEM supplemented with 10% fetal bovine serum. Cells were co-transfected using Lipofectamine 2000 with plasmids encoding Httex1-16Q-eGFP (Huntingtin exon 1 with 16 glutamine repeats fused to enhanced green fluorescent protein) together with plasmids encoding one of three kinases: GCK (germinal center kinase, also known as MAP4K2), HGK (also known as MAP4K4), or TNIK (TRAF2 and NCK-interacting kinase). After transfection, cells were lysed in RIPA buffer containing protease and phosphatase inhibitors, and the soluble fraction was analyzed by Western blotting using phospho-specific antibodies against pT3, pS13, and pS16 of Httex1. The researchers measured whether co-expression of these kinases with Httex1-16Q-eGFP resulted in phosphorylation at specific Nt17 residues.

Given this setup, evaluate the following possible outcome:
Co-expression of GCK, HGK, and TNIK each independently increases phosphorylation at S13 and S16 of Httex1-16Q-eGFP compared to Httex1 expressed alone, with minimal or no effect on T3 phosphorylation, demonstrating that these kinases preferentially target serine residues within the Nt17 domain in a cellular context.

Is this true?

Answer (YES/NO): NO